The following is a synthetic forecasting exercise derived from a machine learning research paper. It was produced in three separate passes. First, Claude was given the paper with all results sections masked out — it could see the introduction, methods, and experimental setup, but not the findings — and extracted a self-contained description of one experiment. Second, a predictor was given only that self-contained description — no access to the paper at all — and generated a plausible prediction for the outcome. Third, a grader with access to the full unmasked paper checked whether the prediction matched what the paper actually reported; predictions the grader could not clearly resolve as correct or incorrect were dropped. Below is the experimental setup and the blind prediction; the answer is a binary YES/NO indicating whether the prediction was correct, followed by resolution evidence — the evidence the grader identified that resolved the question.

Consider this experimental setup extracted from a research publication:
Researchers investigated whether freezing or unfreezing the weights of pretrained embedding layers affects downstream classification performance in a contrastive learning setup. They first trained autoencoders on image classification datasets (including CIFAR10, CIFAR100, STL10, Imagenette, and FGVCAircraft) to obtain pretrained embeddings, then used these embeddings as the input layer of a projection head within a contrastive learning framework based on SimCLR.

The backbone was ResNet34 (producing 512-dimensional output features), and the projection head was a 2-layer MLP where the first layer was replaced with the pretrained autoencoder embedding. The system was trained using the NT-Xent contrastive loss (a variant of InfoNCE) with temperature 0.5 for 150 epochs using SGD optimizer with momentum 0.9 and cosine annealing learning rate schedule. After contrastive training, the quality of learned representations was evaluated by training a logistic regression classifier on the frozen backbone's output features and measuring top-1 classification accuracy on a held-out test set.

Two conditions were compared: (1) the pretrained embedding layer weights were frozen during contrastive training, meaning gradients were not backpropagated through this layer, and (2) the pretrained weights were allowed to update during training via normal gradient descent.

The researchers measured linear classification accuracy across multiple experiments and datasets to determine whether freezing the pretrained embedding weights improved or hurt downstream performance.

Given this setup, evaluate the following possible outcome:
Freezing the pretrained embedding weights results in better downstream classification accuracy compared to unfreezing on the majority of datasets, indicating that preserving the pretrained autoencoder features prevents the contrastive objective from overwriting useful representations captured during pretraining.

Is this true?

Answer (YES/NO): YES